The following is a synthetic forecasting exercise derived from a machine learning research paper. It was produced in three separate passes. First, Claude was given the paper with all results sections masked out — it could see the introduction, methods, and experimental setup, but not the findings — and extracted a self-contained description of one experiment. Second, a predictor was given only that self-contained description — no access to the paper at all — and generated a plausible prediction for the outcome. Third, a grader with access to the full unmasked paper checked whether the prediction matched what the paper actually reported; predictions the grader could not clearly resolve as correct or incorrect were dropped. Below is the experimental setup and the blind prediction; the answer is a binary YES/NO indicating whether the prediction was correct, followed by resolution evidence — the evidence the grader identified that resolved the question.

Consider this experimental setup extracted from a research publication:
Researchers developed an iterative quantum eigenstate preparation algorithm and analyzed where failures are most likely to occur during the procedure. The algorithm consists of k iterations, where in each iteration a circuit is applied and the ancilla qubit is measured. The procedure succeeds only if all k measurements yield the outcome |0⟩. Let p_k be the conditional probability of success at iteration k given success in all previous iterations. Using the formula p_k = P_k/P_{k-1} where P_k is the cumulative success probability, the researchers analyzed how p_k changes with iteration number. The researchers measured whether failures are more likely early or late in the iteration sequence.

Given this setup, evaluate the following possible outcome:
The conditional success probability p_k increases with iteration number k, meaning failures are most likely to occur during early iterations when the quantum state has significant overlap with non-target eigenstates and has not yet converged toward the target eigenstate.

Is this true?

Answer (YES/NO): YES